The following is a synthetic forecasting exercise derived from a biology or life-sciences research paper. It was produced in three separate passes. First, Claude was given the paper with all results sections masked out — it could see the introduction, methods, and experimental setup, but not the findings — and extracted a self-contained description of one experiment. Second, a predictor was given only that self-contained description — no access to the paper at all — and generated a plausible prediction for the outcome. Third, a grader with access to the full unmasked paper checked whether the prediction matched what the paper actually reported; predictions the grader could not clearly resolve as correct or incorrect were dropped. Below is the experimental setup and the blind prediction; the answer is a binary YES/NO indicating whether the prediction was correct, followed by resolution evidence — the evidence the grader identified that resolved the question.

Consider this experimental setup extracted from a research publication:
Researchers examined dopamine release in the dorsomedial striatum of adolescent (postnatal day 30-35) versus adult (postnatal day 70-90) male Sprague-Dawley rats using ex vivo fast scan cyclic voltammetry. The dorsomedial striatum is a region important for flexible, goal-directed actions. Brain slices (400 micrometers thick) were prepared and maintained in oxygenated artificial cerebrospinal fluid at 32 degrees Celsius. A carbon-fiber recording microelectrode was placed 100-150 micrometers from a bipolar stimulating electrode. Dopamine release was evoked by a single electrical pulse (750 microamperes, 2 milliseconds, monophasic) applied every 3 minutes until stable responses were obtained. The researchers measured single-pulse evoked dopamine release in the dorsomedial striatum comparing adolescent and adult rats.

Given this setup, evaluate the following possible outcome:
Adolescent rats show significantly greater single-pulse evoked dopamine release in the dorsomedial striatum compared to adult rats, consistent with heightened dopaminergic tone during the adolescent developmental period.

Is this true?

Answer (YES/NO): NO